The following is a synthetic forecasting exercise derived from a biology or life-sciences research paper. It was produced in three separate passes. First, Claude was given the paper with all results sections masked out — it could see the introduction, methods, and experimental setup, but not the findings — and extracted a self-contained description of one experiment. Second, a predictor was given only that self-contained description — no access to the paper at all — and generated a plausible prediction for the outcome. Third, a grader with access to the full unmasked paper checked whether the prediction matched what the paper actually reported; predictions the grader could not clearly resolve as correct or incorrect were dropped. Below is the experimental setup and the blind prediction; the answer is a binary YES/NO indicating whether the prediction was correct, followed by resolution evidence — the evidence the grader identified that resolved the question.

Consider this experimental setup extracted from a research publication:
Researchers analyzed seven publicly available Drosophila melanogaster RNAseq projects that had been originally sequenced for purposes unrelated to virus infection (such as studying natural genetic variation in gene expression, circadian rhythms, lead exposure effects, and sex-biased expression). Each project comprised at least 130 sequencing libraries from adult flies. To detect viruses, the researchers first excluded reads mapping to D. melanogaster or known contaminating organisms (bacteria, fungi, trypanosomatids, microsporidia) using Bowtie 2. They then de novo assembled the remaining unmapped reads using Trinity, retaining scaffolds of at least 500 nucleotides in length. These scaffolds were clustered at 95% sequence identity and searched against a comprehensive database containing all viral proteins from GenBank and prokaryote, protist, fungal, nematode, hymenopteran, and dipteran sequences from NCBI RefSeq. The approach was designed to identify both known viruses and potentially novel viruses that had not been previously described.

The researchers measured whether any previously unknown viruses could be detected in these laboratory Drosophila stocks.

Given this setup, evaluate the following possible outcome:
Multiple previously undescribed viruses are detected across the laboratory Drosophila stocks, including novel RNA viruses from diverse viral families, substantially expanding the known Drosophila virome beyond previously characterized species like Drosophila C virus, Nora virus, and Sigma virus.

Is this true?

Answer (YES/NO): NO